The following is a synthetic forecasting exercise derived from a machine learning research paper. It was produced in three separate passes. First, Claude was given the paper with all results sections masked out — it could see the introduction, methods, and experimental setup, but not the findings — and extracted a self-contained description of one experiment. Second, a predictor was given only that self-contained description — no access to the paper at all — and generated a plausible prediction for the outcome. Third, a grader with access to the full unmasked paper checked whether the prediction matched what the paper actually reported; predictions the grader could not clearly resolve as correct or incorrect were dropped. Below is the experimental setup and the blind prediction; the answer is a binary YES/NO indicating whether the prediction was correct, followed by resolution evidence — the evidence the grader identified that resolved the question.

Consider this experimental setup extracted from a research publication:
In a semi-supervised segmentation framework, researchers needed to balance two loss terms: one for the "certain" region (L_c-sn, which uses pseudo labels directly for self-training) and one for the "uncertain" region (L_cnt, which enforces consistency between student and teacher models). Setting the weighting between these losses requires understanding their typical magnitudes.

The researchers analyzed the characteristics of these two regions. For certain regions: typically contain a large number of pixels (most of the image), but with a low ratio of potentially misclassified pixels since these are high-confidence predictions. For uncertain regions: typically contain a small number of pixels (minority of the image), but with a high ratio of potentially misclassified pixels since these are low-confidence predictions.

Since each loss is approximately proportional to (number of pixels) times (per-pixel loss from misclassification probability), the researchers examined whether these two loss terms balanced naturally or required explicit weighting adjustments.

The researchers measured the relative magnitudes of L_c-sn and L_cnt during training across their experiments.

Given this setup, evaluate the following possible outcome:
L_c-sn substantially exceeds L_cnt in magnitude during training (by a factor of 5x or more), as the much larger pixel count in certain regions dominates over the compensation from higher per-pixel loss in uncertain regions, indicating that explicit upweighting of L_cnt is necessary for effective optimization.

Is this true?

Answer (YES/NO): NO